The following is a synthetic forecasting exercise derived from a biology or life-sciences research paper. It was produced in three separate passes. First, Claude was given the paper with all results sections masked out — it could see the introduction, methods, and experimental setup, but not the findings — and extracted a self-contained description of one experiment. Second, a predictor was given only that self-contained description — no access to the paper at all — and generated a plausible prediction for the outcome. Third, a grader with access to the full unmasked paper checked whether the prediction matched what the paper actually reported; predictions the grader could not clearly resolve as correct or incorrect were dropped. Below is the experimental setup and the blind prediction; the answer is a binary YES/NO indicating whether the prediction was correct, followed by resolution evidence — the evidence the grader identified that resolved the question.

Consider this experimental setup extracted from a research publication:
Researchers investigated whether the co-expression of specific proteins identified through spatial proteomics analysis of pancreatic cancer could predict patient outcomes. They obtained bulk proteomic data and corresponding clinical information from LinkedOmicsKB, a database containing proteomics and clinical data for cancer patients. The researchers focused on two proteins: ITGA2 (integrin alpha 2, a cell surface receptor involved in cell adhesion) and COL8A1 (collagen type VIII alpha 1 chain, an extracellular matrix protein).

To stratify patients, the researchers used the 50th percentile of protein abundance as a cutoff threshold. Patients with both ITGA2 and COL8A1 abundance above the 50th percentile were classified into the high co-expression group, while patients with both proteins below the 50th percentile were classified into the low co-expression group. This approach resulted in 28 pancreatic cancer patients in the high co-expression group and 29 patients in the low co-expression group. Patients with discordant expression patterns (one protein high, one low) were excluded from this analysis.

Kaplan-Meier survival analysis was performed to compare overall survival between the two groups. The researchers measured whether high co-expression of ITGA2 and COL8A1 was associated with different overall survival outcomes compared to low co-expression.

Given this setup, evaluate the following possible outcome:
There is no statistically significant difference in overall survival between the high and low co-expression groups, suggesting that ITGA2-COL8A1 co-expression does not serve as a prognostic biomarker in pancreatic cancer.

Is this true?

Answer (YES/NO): NO